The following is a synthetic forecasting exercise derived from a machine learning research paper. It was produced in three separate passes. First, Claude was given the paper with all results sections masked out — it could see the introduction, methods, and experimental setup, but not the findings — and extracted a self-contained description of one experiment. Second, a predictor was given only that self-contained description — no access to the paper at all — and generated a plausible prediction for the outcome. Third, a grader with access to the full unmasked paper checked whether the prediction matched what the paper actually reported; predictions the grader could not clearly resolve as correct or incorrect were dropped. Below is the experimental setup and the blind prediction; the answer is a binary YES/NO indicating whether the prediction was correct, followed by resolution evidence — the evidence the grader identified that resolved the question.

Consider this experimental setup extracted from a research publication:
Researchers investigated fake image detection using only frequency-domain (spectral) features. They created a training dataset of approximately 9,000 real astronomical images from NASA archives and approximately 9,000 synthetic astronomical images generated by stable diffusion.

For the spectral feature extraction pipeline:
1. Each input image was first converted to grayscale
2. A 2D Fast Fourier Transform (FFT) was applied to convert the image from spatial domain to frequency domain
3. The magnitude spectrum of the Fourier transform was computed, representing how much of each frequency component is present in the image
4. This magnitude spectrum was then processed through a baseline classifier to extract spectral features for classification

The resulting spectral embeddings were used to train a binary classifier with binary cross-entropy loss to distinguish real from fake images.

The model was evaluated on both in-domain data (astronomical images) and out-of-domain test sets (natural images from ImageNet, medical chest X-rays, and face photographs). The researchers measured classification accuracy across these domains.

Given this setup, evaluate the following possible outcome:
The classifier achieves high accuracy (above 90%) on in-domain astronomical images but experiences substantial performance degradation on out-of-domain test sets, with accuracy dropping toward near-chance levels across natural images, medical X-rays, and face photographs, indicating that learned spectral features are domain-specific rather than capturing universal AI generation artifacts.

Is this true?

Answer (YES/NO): NO